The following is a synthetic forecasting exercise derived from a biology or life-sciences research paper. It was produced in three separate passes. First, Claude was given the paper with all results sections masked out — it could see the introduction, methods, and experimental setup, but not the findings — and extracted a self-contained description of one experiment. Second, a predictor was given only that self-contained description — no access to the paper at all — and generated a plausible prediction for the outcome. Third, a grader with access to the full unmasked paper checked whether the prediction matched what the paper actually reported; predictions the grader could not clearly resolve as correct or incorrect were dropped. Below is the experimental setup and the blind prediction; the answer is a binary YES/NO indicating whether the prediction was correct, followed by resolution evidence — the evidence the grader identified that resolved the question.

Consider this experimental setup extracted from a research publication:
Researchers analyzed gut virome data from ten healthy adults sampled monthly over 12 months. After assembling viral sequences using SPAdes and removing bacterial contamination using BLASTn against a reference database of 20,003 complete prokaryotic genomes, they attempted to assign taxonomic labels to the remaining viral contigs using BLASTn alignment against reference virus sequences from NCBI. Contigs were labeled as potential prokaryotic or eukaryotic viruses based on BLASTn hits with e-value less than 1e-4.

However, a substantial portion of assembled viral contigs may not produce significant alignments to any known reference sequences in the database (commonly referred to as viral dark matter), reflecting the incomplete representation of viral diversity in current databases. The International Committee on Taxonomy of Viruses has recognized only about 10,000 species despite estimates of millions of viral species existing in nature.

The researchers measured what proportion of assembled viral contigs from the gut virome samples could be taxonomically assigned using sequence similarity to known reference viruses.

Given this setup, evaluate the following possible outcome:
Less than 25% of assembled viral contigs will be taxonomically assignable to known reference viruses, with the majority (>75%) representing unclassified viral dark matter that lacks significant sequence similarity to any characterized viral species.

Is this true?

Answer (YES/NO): NO